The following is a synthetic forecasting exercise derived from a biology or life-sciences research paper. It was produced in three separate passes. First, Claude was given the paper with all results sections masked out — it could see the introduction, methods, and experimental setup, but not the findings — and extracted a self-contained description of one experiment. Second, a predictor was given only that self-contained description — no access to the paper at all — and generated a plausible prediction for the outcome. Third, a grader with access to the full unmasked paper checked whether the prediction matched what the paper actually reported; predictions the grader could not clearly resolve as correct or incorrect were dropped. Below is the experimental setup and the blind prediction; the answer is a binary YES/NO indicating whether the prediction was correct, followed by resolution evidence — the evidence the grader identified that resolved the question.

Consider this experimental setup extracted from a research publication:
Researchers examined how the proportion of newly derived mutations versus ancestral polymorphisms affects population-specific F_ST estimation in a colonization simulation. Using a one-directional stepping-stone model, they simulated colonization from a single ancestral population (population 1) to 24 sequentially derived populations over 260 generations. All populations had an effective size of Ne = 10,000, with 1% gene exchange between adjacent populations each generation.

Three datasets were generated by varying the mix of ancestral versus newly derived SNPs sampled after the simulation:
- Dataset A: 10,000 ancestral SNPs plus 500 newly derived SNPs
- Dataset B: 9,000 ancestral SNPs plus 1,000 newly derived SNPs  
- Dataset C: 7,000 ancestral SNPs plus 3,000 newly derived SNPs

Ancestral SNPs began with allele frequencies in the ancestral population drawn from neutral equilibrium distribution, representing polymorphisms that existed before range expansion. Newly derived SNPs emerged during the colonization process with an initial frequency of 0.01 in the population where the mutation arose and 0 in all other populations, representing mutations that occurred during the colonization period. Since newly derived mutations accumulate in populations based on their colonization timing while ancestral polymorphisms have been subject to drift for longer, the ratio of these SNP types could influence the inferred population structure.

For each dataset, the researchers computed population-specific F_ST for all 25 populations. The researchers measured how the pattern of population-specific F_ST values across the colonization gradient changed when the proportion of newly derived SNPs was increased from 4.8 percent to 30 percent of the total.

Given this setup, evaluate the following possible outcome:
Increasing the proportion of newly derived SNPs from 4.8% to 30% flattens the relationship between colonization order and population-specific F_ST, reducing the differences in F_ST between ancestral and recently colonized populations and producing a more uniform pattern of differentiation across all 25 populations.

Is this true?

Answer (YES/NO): NO